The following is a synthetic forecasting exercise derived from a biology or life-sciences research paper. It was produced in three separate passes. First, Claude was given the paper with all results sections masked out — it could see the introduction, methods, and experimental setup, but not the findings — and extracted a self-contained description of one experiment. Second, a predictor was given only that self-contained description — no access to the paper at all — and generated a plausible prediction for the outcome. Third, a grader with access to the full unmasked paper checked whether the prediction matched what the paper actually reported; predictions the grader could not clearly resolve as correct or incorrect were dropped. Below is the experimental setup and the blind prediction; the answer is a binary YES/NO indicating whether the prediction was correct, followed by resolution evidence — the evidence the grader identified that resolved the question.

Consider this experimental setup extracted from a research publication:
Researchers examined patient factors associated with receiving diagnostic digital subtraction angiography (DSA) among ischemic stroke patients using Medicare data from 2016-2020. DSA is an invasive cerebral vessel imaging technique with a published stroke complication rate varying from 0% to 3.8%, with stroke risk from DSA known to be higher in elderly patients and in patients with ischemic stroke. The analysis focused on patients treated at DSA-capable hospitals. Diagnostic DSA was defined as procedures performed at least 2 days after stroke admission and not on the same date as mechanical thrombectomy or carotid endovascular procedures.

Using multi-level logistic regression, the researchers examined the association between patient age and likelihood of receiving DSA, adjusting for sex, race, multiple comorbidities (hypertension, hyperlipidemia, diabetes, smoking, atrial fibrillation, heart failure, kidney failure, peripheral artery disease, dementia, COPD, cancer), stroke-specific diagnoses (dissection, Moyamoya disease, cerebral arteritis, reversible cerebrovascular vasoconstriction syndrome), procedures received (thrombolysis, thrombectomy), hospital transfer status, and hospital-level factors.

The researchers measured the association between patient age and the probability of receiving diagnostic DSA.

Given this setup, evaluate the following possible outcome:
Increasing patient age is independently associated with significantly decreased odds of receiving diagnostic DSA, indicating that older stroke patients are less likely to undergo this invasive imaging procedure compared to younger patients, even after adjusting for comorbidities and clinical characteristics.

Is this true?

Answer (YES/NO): YES